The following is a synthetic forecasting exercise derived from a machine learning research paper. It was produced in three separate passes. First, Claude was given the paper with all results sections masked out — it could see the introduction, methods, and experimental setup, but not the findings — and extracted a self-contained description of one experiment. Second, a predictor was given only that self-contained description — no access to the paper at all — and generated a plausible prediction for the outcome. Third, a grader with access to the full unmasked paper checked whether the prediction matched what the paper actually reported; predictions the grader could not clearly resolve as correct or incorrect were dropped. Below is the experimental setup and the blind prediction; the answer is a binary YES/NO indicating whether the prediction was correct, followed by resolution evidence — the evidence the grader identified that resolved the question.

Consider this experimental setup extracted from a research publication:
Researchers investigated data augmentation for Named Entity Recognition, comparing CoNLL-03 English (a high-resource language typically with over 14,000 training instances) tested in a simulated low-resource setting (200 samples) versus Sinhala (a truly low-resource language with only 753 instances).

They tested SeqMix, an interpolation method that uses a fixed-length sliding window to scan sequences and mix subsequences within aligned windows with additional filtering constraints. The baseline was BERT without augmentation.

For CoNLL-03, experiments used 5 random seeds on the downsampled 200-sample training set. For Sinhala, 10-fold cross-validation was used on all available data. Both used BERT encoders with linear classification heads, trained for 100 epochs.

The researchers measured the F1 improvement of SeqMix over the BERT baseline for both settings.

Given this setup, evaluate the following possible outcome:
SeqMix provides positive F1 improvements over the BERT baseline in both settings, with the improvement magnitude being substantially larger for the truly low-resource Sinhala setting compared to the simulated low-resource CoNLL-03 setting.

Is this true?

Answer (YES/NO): YES